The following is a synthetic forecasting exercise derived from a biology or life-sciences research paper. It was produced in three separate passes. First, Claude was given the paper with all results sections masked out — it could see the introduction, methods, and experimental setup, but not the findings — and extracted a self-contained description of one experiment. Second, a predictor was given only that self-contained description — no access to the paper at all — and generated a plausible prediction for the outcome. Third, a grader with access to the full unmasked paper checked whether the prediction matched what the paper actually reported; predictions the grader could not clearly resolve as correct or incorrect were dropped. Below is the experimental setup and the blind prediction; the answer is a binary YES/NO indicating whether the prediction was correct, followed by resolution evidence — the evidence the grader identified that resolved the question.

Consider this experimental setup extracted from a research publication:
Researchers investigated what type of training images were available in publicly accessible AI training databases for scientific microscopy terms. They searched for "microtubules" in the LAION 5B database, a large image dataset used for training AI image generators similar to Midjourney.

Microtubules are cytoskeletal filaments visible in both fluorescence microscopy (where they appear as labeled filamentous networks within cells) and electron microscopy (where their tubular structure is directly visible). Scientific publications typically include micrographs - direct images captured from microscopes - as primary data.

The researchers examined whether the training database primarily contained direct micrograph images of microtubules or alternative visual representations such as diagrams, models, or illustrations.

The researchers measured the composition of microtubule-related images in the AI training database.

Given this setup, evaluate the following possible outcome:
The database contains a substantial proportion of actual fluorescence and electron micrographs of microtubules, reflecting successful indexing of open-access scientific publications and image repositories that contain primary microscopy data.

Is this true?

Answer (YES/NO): NO